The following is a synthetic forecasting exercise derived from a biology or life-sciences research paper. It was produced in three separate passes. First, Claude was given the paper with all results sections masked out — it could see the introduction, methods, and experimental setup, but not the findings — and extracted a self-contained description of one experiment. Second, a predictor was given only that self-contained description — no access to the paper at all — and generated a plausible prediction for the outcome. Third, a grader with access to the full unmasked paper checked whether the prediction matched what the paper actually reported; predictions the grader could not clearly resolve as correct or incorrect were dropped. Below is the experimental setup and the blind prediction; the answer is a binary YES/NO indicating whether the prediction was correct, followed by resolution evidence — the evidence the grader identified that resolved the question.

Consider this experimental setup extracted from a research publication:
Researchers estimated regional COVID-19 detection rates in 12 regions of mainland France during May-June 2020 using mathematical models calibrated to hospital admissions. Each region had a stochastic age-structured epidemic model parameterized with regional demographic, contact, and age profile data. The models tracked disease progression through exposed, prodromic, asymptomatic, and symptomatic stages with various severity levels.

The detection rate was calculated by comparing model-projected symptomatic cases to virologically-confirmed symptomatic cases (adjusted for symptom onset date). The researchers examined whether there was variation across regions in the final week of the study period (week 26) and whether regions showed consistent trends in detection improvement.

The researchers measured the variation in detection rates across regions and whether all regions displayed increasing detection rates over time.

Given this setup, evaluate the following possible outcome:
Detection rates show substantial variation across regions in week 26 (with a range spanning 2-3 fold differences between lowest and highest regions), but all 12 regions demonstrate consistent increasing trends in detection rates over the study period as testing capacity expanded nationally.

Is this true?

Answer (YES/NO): NO